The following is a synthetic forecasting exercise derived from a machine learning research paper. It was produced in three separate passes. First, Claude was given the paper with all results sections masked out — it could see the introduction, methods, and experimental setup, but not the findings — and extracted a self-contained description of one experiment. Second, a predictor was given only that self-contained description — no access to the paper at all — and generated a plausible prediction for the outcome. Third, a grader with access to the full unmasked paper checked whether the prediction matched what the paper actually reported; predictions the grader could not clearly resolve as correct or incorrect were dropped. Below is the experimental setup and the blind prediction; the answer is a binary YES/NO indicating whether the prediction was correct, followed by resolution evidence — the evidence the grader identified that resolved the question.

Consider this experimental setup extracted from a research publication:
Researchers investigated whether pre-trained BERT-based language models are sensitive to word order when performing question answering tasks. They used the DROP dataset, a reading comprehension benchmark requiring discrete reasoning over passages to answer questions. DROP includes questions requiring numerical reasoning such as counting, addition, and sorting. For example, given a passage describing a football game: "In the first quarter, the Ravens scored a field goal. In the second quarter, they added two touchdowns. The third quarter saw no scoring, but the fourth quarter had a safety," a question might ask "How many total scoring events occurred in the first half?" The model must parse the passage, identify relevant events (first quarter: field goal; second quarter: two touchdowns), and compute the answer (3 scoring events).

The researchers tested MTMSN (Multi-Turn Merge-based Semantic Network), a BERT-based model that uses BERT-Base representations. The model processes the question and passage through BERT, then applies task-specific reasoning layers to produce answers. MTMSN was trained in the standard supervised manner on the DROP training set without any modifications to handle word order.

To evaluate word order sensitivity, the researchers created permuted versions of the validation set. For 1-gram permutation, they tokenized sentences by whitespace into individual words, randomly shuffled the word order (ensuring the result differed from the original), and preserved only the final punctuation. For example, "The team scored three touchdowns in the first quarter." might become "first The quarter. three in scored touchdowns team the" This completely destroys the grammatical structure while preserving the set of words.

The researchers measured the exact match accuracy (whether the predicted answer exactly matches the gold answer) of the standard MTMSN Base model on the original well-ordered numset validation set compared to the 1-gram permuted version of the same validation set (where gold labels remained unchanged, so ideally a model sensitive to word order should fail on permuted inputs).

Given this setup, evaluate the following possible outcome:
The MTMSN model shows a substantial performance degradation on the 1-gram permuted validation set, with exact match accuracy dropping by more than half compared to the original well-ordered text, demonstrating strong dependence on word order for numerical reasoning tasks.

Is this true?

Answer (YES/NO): NO